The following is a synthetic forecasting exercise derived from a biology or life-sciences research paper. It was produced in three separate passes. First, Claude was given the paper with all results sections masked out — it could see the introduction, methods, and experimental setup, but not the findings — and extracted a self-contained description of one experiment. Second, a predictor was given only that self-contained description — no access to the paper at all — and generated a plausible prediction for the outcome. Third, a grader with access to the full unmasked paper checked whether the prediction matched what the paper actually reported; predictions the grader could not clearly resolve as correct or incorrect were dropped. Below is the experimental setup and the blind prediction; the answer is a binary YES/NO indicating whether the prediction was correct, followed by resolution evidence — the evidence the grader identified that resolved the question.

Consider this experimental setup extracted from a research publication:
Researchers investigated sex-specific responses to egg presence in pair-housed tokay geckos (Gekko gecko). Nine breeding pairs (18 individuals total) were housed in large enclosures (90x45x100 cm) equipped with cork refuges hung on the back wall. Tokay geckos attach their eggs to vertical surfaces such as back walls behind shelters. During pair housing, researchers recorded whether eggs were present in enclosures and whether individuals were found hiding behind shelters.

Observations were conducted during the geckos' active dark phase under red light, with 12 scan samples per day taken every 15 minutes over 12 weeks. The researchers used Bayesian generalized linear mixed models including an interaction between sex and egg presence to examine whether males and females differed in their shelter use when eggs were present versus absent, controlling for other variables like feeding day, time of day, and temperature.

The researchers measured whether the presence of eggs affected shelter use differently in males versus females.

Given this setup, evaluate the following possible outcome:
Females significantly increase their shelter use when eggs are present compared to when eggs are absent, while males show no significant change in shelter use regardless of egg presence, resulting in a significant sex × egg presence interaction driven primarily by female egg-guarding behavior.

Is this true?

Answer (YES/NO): NO